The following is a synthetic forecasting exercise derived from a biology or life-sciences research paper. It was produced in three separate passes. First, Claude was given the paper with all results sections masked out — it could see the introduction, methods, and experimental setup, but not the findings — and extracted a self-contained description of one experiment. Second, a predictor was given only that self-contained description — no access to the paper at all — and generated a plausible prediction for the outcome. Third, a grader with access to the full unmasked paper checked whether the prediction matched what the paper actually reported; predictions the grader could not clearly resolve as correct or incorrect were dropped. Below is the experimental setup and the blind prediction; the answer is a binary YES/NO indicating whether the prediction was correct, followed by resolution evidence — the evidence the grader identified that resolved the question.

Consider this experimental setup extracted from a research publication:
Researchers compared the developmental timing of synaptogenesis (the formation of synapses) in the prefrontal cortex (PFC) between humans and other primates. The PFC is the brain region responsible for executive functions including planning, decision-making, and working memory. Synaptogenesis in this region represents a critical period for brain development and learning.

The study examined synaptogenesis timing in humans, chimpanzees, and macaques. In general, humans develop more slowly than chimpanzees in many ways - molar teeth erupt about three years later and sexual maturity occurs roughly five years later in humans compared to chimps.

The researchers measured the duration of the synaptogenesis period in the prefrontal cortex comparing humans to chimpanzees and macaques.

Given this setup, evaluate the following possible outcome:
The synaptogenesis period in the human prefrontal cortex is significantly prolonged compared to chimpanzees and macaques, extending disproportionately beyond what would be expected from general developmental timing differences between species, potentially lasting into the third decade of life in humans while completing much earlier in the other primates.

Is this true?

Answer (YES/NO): NO